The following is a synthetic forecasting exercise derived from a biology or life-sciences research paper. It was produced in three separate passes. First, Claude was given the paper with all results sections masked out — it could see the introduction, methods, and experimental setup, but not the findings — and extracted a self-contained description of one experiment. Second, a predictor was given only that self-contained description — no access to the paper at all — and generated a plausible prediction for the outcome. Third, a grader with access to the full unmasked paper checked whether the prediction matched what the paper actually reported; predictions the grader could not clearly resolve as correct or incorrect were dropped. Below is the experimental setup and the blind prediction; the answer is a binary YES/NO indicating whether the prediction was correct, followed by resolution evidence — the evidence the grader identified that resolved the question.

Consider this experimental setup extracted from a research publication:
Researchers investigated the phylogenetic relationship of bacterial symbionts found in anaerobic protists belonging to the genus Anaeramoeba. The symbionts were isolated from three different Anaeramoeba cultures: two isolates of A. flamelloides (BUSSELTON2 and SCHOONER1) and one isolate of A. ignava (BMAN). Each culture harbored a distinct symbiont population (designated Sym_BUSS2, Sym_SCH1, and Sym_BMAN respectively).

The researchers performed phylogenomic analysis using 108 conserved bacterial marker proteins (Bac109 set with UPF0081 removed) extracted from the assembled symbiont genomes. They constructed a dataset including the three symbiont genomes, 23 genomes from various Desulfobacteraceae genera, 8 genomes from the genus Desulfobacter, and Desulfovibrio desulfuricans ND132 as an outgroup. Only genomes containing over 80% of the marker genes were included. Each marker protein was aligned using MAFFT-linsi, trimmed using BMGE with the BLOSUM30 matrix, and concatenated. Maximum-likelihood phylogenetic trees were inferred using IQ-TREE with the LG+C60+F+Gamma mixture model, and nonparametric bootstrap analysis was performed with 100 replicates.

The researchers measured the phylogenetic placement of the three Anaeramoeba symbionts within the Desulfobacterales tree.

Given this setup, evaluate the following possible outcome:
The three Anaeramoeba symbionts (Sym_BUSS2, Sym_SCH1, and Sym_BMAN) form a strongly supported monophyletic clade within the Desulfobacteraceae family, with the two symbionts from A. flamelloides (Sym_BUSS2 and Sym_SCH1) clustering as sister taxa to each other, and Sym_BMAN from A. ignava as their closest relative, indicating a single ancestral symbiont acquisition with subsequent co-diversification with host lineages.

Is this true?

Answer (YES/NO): NO